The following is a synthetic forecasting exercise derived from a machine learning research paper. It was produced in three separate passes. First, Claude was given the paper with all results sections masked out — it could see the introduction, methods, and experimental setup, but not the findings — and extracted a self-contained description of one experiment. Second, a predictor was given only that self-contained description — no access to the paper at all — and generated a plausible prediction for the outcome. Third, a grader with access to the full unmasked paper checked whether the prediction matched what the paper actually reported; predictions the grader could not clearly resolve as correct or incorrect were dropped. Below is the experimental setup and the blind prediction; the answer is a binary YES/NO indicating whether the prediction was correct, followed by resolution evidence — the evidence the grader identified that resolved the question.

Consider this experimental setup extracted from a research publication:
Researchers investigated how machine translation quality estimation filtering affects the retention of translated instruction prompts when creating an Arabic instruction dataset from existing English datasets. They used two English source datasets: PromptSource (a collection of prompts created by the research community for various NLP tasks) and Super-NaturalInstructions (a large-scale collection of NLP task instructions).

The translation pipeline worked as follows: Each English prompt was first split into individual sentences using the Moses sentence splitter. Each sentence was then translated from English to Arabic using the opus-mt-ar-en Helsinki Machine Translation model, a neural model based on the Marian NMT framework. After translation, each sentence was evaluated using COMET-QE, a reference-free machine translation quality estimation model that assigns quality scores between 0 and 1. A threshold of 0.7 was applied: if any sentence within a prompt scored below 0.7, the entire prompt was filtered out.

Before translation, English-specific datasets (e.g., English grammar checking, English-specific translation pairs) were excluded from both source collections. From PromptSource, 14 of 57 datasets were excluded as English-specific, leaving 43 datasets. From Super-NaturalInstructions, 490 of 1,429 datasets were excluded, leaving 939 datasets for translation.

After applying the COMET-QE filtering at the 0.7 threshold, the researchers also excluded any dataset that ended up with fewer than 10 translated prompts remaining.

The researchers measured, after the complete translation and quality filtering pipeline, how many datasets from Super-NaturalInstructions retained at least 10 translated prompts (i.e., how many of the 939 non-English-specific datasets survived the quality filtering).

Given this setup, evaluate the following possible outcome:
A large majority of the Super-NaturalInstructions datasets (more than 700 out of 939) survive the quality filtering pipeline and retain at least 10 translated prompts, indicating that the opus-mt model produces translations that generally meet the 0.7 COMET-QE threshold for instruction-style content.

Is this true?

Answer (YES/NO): NO